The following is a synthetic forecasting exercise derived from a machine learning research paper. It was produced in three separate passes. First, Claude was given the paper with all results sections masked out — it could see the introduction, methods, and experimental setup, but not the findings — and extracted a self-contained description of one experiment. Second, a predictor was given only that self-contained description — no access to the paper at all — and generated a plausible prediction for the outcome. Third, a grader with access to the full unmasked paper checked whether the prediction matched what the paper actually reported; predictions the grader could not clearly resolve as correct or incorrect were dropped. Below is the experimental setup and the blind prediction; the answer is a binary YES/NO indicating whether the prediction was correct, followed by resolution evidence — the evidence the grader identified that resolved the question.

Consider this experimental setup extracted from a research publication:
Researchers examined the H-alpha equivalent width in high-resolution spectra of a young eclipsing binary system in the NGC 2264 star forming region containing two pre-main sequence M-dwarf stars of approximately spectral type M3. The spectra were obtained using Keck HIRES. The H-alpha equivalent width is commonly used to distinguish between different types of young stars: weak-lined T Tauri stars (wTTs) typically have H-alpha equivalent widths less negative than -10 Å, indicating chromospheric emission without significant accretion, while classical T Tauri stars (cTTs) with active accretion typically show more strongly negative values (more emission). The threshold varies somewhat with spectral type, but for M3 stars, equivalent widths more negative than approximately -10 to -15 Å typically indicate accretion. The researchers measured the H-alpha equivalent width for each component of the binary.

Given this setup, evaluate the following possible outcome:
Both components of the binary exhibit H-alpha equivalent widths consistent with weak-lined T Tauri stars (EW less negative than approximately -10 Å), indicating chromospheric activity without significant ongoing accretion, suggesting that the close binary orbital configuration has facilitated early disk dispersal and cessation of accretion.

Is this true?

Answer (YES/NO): YES